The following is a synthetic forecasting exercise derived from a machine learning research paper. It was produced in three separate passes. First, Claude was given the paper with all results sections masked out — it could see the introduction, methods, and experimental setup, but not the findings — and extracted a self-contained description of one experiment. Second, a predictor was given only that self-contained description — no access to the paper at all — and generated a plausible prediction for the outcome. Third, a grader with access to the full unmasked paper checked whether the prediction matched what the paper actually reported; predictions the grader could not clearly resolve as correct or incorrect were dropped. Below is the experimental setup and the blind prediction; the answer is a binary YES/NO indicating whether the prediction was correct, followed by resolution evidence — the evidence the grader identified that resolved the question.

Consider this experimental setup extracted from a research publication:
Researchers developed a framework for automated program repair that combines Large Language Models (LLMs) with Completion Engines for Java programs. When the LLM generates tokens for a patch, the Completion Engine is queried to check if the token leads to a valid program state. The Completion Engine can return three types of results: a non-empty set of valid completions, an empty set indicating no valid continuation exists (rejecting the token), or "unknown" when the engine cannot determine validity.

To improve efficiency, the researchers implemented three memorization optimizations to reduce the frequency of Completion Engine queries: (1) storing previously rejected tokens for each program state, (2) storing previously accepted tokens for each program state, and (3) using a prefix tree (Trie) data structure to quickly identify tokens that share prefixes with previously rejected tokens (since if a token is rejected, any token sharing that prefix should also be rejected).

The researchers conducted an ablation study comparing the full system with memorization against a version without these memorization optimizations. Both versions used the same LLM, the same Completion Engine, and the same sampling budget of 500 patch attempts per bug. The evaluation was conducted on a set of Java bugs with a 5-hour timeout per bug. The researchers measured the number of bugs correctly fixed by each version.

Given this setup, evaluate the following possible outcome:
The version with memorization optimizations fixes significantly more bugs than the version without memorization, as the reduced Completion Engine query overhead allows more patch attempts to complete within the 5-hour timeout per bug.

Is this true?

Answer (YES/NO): NO